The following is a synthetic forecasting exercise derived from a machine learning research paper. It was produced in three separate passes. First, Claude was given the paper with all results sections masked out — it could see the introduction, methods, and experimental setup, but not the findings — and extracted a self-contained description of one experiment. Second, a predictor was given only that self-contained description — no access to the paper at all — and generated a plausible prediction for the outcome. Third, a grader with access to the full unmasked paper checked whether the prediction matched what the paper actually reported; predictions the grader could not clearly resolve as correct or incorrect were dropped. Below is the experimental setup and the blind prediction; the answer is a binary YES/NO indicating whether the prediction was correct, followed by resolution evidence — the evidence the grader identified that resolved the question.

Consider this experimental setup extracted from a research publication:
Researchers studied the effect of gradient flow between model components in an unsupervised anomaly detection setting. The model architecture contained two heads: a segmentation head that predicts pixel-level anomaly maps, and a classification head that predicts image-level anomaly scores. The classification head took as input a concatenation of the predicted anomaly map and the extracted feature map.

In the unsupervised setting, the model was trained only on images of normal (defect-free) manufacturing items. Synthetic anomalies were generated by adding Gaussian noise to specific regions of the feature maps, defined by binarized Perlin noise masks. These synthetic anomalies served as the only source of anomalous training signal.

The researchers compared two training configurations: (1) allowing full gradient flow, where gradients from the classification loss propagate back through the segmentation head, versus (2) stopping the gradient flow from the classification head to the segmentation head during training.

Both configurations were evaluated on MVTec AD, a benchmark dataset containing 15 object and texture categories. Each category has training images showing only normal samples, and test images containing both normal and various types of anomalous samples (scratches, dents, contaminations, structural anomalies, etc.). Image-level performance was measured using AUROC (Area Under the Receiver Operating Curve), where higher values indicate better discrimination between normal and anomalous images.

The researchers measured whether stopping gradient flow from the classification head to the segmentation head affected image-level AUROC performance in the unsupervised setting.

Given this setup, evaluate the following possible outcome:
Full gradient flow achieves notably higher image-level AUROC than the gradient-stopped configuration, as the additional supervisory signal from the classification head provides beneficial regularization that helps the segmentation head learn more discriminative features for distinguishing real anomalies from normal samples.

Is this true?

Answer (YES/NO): NO